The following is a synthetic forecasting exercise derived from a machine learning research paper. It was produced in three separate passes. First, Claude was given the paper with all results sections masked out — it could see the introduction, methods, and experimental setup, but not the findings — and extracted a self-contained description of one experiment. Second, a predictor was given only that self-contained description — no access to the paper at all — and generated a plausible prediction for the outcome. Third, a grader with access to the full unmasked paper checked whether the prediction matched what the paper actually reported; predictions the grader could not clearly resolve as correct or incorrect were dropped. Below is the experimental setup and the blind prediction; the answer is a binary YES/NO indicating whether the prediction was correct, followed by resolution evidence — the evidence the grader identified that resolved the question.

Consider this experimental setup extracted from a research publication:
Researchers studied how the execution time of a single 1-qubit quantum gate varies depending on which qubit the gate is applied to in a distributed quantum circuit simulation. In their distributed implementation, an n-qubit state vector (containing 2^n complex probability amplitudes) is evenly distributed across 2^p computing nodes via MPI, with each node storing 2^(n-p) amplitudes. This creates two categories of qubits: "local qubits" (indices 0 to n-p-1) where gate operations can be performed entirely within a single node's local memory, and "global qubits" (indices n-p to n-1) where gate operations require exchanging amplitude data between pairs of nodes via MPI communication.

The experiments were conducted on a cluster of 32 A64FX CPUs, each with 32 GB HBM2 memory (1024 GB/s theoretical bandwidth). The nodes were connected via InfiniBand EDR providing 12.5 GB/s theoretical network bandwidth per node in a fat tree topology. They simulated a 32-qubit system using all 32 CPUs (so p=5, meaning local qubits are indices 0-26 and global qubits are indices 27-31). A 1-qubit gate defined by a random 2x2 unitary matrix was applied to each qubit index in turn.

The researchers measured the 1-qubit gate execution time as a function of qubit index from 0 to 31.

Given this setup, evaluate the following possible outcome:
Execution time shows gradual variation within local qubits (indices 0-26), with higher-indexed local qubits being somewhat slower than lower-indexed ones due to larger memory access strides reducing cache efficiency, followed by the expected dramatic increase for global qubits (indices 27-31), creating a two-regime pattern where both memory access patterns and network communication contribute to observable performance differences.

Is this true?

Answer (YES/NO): NO